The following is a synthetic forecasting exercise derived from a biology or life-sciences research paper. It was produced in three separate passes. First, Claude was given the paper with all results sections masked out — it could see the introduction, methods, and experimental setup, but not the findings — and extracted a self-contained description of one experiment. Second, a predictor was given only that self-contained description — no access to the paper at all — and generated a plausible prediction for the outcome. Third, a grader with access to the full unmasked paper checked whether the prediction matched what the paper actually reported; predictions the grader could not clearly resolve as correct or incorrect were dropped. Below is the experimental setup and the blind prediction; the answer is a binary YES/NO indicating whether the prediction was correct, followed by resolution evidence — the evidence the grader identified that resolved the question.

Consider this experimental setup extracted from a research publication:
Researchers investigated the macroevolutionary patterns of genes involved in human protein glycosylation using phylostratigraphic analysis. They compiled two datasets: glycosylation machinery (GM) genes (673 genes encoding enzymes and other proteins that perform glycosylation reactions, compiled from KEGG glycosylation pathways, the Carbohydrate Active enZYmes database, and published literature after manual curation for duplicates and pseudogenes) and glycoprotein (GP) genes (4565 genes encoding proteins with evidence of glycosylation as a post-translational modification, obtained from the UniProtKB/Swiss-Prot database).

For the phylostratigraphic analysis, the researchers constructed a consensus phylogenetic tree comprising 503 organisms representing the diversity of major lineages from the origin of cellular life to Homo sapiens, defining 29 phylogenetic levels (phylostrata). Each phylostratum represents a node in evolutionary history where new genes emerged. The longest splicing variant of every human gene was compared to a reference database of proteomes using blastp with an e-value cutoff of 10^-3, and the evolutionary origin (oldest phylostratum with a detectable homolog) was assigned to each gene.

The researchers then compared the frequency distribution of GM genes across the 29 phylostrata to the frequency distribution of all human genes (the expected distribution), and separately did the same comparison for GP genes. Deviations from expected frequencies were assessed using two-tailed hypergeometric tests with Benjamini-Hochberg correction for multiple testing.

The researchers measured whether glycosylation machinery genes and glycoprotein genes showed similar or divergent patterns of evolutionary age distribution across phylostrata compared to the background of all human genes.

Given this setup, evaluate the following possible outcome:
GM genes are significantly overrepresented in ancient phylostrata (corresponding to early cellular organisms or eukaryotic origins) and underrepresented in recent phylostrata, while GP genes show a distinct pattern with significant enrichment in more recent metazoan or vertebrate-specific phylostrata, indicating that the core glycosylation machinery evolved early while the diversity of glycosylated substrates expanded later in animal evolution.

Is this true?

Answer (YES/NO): YES